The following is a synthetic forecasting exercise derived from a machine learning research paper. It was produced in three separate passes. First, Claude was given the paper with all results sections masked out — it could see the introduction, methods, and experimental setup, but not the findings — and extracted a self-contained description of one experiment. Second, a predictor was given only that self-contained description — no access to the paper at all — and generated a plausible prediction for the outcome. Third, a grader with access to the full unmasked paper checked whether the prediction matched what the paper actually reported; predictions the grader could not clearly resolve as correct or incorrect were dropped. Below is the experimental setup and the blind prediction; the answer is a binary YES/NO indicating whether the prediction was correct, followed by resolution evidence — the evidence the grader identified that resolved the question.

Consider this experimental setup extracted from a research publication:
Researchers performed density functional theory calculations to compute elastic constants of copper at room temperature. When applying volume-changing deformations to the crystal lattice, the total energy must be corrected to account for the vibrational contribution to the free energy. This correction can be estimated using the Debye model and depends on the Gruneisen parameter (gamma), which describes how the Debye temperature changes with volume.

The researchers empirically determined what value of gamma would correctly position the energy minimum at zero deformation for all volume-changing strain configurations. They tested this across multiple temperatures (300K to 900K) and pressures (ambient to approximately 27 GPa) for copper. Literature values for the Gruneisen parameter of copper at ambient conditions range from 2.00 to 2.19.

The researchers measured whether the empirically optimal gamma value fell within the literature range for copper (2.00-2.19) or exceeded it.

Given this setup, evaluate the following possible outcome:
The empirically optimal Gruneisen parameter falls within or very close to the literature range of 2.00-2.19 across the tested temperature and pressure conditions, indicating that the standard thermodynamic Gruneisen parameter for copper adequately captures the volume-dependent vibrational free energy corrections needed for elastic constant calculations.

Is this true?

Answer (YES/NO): NO